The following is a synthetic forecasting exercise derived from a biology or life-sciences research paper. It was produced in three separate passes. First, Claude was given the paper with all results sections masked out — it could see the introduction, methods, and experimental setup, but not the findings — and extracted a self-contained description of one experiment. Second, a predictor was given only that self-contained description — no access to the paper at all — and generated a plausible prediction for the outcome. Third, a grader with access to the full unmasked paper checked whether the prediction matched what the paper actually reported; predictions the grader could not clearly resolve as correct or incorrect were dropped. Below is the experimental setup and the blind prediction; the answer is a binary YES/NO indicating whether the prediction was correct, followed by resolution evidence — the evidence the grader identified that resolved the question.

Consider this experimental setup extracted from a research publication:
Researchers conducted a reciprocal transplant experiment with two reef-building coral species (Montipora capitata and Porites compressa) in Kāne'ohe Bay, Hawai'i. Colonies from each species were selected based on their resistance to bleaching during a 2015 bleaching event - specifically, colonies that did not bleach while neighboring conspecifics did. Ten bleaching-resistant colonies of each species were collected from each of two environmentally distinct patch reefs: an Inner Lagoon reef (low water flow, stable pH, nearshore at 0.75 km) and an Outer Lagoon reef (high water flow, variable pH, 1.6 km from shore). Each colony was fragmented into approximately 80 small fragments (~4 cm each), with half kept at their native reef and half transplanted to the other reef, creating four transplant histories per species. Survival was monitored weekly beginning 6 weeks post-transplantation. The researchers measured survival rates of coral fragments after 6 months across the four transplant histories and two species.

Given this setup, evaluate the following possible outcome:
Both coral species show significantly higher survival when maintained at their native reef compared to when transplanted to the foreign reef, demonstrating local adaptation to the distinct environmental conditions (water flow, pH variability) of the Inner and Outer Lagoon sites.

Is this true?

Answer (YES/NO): NO